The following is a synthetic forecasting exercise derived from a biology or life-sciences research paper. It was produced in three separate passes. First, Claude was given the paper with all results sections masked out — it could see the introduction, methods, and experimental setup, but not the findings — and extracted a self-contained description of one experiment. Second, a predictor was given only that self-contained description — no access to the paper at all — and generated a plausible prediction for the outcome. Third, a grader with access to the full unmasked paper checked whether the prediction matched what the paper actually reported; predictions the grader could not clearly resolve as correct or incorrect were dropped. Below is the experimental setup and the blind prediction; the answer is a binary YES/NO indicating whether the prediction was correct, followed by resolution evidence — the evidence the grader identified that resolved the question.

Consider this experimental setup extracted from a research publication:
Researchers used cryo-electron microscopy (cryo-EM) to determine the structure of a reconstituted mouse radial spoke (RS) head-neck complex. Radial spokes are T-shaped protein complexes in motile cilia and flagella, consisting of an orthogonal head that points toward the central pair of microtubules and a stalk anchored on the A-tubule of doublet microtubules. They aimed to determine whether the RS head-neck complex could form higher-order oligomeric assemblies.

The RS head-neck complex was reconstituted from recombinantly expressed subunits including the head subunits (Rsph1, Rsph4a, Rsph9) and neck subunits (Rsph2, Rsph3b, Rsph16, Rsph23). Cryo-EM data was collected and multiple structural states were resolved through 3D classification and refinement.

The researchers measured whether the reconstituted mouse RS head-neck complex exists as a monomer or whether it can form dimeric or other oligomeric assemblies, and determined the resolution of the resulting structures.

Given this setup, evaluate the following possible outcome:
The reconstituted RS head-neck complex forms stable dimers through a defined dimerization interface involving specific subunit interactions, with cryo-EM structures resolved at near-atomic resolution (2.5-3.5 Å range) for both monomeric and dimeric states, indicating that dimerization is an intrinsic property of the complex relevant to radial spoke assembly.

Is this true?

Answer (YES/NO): NO